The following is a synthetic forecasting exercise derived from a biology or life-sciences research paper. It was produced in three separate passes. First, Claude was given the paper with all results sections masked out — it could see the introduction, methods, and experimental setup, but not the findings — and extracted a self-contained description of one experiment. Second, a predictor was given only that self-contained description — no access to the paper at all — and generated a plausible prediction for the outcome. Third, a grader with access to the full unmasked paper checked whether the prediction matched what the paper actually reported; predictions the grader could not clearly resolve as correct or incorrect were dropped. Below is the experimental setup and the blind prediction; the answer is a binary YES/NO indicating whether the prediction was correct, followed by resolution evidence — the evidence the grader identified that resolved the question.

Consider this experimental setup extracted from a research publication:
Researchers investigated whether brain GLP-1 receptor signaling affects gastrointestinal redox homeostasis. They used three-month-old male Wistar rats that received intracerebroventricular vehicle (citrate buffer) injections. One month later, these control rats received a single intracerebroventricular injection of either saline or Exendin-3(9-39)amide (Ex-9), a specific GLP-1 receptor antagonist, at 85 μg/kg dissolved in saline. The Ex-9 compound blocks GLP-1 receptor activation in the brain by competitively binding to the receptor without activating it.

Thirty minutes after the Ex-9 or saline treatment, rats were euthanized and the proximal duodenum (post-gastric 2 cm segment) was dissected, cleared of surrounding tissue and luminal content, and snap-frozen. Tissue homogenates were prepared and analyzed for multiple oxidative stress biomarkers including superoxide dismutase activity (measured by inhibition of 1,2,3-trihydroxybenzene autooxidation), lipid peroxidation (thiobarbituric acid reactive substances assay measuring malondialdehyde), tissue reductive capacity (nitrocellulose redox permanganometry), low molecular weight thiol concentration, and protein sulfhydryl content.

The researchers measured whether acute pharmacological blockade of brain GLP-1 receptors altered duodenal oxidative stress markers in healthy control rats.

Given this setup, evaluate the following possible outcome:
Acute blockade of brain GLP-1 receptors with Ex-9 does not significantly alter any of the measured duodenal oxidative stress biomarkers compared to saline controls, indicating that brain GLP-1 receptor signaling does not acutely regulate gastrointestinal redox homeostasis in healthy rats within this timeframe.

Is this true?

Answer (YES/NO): NO